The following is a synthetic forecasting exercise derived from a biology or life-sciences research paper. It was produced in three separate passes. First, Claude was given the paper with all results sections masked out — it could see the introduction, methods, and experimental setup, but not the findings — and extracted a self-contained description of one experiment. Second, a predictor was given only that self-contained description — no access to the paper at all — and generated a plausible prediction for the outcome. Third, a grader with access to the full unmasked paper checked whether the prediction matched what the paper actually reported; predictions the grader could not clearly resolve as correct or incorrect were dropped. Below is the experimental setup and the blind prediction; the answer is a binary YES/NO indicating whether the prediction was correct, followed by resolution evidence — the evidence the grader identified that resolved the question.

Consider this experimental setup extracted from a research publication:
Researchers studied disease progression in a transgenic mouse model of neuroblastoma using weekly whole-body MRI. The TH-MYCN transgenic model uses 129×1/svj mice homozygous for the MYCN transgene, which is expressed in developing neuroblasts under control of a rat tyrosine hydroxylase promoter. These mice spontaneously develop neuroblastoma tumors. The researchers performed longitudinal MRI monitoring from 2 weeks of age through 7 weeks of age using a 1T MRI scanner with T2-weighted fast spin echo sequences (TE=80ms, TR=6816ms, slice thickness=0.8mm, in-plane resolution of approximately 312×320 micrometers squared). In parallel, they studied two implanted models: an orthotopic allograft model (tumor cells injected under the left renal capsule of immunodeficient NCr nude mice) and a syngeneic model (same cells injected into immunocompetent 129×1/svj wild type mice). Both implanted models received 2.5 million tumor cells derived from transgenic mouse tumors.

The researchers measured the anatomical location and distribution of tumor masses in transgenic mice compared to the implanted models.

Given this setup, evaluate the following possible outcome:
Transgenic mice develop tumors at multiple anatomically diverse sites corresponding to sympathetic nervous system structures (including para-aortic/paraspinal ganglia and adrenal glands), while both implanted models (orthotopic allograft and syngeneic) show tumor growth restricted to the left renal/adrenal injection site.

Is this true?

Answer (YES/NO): NO